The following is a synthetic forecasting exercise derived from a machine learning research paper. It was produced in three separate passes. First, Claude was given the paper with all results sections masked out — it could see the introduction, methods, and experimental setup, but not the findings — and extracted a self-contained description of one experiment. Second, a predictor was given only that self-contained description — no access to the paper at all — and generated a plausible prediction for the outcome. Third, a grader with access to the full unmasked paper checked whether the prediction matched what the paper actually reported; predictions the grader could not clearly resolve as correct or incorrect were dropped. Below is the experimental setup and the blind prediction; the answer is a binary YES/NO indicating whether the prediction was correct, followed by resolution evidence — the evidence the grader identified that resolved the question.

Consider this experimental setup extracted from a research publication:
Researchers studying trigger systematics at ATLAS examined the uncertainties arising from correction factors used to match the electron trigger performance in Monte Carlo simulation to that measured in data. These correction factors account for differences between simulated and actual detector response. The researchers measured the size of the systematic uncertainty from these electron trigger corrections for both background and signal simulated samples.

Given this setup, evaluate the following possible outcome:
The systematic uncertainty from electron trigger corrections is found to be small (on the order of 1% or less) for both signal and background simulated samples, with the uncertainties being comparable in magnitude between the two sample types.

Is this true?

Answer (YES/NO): NO